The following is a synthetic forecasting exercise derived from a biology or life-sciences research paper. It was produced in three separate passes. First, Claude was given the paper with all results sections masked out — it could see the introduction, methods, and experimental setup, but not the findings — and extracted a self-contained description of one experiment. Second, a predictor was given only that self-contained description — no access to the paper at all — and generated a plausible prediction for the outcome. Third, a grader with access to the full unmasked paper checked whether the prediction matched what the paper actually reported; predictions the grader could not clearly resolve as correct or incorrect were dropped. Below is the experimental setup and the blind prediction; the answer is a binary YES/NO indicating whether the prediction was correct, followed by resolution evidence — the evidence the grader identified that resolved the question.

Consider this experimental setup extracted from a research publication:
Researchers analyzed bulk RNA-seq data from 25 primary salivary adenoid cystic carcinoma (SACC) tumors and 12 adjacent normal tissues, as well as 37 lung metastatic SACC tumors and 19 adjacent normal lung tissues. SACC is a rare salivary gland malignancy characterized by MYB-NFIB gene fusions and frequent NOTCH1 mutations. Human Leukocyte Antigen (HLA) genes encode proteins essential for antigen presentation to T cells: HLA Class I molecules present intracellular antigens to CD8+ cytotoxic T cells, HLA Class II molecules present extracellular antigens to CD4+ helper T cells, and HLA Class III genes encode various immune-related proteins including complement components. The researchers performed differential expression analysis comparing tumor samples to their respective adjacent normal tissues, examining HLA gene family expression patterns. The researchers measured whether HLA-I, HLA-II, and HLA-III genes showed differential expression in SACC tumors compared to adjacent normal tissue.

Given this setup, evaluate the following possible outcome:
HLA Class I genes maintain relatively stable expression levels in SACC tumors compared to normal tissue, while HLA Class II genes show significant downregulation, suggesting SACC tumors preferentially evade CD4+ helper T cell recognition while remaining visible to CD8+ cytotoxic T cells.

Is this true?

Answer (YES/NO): NO